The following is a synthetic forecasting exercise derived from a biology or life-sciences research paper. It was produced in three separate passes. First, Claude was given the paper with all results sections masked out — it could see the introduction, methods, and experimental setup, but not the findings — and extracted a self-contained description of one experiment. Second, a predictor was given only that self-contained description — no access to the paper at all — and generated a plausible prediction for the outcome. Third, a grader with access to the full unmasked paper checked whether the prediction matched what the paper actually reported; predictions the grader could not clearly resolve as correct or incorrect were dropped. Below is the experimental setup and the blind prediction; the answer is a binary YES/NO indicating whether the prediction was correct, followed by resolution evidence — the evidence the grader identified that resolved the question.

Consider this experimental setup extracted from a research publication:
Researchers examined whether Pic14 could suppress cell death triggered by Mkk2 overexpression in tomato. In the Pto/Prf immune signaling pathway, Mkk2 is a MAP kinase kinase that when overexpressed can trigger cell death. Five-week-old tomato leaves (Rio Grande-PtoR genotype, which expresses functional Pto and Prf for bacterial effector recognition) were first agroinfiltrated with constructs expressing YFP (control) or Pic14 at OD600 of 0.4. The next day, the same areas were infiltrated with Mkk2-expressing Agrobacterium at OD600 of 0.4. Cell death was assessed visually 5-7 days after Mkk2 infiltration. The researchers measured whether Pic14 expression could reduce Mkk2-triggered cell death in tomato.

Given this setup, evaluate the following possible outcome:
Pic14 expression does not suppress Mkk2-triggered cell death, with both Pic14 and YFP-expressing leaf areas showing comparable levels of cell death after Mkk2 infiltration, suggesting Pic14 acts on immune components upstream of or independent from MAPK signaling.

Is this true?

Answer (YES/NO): NO